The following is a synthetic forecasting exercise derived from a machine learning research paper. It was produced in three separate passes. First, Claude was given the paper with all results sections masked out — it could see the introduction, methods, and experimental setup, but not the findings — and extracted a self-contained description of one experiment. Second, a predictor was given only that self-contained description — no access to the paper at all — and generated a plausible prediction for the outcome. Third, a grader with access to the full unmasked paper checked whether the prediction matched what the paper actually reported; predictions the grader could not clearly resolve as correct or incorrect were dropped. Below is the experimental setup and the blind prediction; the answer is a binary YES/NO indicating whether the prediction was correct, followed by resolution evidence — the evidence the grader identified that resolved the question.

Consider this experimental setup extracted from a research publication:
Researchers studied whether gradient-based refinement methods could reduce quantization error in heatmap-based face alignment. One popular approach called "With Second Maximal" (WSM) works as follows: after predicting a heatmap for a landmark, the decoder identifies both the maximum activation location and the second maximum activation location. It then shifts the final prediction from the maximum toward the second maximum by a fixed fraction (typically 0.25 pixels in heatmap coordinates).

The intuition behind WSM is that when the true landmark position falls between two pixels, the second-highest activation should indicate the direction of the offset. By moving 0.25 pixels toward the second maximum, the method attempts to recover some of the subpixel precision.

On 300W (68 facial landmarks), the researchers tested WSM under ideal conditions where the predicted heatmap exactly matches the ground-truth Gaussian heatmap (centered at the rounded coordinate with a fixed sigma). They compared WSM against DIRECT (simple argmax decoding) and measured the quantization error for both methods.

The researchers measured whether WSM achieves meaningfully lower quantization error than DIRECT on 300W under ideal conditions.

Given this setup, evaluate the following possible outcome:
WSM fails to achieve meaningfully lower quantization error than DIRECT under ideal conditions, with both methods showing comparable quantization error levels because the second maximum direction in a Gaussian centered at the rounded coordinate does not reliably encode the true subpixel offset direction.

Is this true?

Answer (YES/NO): YES